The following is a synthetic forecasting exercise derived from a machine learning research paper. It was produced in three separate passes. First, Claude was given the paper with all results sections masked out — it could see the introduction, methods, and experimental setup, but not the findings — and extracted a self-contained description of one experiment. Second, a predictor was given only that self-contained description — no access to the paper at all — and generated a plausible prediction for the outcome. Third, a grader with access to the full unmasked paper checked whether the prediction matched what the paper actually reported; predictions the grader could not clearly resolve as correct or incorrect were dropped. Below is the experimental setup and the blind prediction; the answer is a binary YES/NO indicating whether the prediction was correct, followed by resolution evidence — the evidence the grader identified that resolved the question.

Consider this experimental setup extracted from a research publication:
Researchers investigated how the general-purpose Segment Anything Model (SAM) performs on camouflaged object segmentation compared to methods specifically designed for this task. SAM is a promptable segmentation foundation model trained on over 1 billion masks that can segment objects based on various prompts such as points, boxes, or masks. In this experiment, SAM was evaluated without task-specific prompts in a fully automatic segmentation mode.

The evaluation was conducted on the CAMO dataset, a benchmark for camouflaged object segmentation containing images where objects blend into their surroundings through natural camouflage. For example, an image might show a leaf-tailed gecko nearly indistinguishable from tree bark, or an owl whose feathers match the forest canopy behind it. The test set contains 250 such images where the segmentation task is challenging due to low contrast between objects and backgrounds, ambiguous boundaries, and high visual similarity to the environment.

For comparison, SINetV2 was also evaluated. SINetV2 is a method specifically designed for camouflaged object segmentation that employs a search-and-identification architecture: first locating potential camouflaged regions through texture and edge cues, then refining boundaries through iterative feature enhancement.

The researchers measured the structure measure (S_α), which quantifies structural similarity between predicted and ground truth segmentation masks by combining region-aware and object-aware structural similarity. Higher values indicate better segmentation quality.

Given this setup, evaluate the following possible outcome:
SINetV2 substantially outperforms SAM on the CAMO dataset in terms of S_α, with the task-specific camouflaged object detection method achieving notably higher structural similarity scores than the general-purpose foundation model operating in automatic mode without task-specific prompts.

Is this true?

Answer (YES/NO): YES